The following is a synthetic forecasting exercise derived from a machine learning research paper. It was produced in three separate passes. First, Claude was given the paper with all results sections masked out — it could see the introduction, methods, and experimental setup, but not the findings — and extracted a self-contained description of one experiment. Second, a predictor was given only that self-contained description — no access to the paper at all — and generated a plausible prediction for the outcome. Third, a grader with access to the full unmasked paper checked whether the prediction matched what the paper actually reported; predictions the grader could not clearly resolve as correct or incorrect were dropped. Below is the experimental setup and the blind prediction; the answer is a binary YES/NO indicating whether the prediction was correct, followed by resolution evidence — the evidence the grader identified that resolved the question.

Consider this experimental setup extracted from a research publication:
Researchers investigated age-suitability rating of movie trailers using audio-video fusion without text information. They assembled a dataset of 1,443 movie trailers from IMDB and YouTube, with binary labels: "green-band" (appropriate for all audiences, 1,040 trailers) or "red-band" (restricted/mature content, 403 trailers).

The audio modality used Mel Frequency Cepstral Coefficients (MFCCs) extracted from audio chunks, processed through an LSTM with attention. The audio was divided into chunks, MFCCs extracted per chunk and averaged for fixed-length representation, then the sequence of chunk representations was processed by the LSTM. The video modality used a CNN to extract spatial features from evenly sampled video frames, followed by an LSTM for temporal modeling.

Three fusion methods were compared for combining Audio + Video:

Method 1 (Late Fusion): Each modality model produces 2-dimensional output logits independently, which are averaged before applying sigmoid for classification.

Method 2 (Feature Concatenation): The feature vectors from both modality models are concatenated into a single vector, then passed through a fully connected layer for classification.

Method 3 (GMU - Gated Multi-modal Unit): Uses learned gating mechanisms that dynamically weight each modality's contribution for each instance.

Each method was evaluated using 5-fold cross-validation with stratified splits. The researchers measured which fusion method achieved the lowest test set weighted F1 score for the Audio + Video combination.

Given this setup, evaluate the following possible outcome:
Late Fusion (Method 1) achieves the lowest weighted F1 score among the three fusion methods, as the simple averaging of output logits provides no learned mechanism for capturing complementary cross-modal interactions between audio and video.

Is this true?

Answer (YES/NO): NO